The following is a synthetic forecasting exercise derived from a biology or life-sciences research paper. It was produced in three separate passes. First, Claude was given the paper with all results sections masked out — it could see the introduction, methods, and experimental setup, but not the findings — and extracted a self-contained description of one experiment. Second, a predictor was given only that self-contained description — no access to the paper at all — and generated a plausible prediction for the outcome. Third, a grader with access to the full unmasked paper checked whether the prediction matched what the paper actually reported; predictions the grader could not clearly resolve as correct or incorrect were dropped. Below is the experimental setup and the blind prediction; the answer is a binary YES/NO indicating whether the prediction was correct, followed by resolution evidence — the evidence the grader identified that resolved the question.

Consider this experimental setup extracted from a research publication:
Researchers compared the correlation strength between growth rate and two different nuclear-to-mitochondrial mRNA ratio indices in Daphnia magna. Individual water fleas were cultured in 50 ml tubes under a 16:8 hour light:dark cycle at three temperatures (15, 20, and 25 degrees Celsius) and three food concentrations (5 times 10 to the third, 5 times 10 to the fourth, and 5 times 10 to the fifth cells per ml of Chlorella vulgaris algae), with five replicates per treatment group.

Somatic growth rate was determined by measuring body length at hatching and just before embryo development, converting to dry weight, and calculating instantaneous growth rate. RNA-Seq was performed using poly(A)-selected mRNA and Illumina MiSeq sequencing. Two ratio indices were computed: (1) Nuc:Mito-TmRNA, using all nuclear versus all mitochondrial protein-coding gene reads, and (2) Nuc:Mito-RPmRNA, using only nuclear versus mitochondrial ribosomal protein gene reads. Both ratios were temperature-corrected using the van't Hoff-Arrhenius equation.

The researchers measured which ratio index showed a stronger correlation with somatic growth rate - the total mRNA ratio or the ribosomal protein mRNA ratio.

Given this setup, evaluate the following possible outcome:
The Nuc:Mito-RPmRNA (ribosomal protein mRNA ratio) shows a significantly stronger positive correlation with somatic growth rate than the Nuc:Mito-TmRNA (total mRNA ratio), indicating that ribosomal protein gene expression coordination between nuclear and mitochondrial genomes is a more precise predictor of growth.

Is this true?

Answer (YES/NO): YES